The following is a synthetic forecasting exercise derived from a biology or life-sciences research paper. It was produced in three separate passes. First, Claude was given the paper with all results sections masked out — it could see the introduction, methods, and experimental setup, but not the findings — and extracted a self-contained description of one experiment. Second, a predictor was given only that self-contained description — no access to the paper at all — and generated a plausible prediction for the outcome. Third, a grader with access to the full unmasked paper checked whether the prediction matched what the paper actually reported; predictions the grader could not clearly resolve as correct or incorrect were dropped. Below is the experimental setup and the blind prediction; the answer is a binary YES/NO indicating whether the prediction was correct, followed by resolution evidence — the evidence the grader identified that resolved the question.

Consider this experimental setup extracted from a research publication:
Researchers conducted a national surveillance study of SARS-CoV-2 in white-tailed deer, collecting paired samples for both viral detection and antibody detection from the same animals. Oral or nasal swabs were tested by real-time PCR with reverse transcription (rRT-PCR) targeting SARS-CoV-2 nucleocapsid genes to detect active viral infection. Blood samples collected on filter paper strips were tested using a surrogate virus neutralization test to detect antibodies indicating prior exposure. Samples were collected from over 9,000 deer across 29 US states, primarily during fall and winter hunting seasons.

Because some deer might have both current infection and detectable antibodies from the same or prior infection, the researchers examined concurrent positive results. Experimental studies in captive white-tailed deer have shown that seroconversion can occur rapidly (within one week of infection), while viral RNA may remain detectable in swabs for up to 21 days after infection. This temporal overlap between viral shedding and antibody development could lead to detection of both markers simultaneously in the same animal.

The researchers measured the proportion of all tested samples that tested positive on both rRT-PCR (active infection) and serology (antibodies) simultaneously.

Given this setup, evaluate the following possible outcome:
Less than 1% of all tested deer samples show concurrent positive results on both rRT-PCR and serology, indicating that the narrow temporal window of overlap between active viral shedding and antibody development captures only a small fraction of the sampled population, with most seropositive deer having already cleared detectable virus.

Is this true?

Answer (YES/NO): NO